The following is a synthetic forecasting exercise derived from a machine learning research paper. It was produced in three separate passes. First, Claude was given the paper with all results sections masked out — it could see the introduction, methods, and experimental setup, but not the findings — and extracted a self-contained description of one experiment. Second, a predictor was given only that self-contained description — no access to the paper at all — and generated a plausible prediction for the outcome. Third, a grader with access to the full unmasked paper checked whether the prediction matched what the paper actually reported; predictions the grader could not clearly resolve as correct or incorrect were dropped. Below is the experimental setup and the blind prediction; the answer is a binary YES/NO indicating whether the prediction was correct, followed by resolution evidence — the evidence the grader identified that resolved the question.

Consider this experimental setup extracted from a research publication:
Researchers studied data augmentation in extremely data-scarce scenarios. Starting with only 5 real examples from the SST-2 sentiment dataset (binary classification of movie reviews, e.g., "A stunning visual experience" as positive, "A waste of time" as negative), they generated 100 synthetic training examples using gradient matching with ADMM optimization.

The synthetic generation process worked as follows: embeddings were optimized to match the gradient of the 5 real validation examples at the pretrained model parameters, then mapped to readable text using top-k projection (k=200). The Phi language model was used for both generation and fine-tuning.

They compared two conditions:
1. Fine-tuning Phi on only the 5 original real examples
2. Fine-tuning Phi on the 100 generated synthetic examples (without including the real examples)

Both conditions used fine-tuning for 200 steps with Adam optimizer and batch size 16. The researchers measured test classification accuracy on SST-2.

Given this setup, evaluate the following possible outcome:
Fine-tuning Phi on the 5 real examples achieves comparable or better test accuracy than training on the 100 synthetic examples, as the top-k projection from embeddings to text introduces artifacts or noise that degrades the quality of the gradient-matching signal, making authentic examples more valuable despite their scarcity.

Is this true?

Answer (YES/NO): NO